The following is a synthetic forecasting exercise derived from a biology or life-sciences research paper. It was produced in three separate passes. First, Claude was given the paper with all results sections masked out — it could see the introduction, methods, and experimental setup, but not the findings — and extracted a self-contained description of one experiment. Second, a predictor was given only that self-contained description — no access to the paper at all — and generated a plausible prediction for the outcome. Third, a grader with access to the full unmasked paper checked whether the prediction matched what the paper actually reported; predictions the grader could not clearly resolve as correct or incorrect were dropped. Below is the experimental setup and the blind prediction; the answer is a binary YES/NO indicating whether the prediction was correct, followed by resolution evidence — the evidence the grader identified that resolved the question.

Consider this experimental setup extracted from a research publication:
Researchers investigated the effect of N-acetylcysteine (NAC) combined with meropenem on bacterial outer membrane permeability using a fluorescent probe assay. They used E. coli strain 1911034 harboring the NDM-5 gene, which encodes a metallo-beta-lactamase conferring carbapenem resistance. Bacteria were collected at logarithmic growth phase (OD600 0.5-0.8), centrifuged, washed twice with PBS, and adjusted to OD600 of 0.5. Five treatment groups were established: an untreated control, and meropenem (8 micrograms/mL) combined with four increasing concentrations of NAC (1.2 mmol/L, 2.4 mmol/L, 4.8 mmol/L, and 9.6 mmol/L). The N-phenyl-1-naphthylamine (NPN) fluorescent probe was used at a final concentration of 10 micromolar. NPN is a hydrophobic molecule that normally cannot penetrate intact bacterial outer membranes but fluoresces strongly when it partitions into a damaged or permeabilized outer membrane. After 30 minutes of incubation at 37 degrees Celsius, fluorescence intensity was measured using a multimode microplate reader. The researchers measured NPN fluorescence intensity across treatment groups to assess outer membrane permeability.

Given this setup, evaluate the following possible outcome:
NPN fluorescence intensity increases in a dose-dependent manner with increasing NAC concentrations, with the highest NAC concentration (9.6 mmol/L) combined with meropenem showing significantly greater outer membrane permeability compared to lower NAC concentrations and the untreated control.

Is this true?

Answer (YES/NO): YES